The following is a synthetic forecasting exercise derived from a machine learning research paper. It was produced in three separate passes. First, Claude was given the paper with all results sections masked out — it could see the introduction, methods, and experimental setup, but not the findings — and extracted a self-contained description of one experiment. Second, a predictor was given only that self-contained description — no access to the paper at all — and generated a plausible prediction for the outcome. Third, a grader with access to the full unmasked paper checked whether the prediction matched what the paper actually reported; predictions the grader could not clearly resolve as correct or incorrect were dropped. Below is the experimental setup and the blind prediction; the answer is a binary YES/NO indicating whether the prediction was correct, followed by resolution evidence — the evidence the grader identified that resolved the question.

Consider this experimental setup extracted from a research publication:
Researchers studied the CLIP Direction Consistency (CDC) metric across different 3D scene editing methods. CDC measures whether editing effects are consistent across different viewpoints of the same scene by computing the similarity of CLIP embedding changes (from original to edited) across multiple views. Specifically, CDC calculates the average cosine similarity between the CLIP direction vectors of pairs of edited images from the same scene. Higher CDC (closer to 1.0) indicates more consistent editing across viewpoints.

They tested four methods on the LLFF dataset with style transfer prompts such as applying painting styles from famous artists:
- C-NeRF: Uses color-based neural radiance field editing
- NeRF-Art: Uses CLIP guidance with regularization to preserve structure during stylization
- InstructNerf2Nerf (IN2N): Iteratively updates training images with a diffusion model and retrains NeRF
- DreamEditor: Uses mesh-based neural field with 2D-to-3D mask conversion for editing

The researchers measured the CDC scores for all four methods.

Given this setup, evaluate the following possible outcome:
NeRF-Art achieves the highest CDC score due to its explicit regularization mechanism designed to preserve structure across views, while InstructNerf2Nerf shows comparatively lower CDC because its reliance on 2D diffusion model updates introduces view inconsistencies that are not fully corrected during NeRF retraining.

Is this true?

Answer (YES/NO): NO